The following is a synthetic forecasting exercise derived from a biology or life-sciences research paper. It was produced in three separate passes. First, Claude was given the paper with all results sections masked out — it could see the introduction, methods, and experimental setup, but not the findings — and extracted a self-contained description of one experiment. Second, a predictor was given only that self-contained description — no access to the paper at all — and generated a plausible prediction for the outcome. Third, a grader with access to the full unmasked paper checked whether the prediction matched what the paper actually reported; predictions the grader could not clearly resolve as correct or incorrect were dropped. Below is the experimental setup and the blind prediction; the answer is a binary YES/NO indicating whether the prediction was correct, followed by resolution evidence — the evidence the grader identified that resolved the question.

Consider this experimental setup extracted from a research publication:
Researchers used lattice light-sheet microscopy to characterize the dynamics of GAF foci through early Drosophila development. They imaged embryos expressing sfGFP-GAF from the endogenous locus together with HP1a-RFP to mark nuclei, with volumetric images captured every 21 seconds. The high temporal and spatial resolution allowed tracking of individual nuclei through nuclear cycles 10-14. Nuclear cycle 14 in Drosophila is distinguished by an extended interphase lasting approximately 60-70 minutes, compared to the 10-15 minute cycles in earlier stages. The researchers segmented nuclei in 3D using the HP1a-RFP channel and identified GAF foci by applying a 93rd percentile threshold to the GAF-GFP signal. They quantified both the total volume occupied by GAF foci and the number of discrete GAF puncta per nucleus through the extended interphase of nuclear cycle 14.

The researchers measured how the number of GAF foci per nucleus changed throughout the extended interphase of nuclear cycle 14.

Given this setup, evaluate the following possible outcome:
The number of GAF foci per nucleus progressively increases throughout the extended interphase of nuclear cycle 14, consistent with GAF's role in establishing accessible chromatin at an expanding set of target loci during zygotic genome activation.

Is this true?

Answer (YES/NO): NO